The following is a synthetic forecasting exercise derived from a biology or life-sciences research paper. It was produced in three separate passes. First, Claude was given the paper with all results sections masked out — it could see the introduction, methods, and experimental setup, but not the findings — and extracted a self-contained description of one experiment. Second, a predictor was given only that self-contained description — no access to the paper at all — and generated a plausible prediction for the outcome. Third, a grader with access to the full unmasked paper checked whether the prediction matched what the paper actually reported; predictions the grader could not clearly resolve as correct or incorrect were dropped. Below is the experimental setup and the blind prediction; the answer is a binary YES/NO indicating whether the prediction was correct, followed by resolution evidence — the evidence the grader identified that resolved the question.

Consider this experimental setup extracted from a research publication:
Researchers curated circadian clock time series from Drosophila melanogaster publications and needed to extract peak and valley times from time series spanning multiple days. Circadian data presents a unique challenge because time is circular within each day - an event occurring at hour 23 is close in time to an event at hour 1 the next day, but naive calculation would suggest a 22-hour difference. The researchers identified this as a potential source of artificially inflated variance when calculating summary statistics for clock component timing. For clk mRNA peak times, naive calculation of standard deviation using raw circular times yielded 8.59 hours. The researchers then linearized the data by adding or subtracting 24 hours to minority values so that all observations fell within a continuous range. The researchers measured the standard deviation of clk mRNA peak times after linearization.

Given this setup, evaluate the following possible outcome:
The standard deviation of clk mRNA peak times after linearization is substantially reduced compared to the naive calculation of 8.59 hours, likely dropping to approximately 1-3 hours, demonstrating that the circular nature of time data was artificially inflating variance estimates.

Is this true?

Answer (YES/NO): NO